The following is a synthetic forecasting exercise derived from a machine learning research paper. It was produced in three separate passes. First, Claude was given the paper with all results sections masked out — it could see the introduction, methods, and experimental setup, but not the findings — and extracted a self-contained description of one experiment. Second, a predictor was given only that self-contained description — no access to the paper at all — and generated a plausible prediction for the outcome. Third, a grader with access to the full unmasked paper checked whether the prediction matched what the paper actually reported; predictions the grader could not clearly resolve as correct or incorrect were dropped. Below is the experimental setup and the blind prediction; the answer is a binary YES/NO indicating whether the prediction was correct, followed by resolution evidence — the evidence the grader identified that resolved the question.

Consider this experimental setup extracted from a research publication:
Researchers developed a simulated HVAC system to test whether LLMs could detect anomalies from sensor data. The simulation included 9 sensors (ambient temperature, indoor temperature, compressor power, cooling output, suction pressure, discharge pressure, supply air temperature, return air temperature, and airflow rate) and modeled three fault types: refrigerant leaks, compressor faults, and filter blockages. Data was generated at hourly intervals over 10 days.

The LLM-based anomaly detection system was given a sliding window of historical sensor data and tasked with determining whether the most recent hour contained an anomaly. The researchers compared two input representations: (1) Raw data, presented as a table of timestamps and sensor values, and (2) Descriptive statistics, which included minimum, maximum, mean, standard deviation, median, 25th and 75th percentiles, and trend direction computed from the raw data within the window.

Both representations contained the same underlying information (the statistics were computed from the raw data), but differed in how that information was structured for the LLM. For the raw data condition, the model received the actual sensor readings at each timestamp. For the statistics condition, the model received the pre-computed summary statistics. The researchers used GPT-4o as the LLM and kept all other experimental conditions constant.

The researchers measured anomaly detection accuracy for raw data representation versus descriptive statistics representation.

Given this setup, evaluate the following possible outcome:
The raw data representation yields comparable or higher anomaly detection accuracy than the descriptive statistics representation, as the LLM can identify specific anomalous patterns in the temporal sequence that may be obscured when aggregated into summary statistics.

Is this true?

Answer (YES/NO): NO